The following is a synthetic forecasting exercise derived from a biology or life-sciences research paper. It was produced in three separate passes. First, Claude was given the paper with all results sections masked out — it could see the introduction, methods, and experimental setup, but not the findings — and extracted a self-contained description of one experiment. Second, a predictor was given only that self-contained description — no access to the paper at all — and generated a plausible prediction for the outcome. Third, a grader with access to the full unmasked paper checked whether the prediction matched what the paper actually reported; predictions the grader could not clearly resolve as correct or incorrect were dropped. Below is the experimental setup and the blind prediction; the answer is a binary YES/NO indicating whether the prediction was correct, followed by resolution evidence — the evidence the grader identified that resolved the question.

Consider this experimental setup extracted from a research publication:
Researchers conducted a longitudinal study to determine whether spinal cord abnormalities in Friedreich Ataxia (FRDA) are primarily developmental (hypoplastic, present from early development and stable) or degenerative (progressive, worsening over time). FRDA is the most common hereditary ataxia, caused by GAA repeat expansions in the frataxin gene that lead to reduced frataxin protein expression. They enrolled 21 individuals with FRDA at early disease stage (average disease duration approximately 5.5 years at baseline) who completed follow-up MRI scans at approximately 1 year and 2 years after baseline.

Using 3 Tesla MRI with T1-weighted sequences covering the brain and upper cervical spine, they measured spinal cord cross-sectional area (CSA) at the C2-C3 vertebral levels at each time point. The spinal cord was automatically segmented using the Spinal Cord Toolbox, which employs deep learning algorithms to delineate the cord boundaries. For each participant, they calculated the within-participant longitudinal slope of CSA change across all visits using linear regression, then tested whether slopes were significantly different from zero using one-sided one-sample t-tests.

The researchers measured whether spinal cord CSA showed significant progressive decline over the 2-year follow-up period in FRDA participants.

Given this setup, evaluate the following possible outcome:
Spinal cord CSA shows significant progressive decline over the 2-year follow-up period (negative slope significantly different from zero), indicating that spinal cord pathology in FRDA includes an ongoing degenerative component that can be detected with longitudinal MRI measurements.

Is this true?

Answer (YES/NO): YES